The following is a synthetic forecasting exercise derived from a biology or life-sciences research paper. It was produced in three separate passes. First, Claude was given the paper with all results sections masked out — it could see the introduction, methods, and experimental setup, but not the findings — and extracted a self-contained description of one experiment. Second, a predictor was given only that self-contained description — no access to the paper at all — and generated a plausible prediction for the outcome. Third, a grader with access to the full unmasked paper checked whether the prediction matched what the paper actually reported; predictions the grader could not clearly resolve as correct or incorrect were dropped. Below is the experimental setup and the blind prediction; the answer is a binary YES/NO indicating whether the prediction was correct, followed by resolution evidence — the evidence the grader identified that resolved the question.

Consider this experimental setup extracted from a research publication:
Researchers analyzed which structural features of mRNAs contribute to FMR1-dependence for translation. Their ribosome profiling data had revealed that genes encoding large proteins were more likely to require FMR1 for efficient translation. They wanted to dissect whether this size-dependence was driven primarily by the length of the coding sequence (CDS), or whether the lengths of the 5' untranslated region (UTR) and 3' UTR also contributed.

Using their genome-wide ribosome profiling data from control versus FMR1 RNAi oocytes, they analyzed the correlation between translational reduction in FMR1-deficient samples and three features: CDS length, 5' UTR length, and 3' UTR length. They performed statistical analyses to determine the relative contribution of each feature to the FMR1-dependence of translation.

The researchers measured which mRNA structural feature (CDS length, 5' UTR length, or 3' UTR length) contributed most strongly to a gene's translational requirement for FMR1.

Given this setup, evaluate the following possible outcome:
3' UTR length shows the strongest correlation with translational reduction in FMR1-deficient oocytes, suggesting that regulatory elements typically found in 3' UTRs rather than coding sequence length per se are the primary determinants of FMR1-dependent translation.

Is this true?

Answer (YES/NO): NO